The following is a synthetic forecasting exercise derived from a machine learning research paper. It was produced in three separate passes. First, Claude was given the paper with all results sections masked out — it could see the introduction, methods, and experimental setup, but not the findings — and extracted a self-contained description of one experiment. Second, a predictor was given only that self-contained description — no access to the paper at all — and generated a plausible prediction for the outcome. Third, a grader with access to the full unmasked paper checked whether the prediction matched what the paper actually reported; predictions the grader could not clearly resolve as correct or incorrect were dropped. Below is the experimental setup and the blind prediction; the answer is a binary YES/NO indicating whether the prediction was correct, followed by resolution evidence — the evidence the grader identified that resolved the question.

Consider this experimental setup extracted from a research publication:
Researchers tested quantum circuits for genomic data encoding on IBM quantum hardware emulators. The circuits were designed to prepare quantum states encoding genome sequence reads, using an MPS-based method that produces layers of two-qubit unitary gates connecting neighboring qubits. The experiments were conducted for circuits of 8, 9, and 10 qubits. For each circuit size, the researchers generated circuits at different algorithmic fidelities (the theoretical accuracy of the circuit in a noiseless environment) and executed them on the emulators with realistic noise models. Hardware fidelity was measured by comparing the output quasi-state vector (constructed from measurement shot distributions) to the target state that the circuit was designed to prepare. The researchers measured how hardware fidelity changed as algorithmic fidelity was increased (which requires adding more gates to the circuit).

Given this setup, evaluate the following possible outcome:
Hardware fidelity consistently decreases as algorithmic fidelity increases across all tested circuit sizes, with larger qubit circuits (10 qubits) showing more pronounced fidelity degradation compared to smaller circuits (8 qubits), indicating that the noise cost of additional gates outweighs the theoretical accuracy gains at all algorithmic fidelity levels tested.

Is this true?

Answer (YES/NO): NO